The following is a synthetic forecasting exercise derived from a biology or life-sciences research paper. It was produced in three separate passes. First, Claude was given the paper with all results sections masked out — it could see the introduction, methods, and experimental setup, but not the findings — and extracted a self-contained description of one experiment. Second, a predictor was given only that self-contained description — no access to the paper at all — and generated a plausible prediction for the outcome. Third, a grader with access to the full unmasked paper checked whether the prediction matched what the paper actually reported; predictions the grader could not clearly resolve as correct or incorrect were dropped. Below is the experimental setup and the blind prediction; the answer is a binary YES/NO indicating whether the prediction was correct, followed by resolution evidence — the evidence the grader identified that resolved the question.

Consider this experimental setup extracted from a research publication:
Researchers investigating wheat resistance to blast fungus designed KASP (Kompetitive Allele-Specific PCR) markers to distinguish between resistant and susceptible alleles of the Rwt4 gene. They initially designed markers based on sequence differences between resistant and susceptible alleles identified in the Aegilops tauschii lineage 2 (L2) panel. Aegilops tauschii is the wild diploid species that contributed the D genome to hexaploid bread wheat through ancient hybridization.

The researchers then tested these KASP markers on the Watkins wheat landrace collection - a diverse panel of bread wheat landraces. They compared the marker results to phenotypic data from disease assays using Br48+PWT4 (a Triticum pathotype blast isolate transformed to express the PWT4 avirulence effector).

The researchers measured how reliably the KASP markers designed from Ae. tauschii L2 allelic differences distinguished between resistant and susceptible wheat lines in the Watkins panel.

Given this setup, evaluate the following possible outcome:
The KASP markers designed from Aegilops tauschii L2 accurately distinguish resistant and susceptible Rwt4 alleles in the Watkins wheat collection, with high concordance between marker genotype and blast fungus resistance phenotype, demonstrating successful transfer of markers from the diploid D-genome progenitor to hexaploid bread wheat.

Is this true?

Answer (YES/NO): NO